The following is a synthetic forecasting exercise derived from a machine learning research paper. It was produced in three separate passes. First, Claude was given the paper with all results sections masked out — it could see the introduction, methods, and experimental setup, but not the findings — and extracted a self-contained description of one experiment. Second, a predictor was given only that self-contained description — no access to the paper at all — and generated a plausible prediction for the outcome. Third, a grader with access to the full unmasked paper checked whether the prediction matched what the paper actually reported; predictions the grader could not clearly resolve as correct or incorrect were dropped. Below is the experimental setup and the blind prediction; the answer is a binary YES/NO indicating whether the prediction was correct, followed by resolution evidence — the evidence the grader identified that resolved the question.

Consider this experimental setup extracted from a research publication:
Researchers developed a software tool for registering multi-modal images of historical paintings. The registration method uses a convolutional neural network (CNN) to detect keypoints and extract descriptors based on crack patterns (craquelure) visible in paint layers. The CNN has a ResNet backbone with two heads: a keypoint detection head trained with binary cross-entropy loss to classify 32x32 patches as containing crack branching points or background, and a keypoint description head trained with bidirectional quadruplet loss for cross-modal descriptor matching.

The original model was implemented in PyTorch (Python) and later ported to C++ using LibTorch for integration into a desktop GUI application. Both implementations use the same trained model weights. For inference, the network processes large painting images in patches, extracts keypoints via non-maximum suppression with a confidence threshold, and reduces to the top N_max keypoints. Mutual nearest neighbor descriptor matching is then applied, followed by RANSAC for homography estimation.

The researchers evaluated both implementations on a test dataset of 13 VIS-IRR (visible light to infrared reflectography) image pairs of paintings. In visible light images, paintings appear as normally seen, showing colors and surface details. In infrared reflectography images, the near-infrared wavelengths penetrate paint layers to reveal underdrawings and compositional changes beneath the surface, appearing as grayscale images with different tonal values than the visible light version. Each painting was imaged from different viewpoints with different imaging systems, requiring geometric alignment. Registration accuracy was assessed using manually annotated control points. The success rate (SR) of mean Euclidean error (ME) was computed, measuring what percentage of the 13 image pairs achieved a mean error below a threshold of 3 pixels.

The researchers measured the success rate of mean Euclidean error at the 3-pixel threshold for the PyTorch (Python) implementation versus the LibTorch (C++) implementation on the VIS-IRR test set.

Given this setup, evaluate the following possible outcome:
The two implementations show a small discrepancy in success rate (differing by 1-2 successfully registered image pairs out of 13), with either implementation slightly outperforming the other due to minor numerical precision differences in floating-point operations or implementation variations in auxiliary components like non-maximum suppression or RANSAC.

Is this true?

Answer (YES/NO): YES